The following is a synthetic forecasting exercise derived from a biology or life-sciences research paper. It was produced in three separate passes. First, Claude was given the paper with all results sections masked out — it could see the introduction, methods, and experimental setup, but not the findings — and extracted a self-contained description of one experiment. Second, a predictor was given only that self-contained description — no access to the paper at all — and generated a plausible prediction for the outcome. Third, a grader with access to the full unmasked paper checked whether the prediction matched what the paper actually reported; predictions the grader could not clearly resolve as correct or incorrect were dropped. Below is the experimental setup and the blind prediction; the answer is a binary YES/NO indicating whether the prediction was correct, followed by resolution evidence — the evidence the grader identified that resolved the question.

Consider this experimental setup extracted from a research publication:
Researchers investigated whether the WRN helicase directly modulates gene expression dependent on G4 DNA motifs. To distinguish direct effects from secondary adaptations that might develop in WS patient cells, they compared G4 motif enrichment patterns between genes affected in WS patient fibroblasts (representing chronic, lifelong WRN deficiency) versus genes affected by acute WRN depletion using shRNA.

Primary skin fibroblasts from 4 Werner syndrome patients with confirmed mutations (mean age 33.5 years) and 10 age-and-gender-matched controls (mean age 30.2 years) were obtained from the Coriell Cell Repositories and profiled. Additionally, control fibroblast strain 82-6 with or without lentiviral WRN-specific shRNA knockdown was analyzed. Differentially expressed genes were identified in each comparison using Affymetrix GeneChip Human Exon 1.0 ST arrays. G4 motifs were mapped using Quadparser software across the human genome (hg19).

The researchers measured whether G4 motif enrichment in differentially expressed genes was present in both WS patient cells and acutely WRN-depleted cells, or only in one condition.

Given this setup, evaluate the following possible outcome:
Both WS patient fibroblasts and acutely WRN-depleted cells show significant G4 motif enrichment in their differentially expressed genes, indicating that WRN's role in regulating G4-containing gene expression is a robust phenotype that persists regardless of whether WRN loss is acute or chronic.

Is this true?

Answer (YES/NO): YES